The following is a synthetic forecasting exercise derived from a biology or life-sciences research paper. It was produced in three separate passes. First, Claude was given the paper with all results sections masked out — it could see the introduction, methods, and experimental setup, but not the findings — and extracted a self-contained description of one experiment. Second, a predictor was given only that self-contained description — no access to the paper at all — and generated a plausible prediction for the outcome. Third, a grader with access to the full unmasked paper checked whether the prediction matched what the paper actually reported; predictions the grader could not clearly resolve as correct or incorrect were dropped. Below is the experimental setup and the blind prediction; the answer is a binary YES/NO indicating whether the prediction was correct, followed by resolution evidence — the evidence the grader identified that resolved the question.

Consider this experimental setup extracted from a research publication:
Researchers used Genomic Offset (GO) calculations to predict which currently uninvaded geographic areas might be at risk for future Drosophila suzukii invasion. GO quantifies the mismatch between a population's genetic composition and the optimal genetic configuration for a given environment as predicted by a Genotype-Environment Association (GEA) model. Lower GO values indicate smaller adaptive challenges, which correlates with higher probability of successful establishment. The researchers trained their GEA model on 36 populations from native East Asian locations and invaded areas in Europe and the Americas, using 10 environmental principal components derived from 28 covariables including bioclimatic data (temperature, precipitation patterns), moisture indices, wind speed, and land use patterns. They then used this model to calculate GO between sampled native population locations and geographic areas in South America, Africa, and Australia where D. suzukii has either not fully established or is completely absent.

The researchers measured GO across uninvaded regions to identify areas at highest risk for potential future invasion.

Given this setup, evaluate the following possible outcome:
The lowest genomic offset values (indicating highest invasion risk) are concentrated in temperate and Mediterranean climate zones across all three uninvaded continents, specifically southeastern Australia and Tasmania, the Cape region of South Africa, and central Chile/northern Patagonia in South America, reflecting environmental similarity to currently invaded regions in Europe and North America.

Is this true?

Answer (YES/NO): NO